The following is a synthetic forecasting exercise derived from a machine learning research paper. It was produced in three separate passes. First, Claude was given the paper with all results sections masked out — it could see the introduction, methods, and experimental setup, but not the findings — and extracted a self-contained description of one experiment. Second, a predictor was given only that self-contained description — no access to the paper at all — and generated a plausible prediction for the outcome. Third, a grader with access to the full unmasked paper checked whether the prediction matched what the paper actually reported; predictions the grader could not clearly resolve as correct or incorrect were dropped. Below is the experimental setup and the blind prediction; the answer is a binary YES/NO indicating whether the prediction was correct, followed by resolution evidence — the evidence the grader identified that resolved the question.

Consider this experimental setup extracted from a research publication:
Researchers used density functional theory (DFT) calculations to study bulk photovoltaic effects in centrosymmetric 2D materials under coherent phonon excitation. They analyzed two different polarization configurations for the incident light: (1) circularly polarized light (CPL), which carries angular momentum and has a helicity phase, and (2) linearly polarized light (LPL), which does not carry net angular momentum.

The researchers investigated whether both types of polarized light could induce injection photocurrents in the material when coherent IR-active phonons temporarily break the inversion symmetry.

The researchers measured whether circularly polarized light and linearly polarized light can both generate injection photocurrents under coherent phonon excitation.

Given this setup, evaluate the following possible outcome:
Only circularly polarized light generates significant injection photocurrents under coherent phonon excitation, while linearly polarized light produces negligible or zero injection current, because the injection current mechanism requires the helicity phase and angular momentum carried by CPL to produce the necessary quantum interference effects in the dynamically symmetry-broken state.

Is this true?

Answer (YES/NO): NO